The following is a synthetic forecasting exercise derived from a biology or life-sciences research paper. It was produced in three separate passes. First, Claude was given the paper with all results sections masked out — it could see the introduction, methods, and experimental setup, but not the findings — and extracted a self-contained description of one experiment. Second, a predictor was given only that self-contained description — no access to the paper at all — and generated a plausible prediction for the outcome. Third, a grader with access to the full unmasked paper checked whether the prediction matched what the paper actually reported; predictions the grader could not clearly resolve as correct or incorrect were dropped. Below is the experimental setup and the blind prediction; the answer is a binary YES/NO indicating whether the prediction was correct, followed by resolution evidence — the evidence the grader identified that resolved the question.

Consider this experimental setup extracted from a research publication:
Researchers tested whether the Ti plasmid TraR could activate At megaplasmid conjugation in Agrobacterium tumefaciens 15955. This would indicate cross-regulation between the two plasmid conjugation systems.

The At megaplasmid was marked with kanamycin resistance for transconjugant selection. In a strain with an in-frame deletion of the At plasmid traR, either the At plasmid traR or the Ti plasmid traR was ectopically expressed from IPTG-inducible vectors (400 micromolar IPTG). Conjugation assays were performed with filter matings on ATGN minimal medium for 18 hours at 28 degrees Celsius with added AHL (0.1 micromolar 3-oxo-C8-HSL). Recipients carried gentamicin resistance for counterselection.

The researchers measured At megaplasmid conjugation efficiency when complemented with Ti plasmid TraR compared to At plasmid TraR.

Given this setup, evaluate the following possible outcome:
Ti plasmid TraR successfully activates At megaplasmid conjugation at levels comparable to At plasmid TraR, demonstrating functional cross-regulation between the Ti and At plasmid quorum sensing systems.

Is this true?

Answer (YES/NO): YES